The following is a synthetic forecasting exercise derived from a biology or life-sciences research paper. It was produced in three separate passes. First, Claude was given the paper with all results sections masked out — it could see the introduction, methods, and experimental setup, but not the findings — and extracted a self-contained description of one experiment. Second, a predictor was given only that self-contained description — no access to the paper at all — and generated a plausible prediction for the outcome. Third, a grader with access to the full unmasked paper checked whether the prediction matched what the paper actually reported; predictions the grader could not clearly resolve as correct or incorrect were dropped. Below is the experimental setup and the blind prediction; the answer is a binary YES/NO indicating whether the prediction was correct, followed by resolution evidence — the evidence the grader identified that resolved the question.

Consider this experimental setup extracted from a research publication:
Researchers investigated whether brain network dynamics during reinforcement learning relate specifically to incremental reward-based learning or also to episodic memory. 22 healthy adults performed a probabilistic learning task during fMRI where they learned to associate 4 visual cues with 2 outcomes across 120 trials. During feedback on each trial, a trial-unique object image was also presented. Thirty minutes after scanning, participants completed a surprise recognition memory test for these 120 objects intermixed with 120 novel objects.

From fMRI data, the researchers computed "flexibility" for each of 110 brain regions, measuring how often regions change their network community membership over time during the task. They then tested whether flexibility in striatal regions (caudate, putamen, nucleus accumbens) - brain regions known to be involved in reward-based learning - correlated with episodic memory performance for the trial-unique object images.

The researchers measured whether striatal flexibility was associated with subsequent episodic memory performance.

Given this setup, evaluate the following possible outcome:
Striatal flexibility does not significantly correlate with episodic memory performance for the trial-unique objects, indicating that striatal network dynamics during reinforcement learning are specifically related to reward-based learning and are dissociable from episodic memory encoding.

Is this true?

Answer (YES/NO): YES